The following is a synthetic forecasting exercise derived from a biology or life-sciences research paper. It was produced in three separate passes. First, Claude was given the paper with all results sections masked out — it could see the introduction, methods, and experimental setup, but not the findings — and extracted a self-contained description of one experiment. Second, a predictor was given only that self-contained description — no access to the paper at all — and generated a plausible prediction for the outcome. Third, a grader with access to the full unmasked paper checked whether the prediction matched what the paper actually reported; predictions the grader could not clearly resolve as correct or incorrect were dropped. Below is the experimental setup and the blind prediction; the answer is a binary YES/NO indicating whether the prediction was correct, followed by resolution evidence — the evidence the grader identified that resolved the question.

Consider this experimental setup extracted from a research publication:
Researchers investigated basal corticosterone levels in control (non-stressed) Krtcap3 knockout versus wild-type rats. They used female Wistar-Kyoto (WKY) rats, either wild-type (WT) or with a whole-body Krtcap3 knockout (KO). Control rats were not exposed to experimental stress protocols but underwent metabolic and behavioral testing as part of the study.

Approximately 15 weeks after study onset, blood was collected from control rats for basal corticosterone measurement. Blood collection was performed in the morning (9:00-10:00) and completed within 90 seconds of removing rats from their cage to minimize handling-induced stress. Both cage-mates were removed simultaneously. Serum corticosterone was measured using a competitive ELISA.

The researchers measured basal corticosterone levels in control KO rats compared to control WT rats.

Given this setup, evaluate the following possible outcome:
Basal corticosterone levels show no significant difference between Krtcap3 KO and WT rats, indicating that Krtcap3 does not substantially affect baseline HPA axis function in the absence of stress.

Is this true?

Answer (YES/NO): YES